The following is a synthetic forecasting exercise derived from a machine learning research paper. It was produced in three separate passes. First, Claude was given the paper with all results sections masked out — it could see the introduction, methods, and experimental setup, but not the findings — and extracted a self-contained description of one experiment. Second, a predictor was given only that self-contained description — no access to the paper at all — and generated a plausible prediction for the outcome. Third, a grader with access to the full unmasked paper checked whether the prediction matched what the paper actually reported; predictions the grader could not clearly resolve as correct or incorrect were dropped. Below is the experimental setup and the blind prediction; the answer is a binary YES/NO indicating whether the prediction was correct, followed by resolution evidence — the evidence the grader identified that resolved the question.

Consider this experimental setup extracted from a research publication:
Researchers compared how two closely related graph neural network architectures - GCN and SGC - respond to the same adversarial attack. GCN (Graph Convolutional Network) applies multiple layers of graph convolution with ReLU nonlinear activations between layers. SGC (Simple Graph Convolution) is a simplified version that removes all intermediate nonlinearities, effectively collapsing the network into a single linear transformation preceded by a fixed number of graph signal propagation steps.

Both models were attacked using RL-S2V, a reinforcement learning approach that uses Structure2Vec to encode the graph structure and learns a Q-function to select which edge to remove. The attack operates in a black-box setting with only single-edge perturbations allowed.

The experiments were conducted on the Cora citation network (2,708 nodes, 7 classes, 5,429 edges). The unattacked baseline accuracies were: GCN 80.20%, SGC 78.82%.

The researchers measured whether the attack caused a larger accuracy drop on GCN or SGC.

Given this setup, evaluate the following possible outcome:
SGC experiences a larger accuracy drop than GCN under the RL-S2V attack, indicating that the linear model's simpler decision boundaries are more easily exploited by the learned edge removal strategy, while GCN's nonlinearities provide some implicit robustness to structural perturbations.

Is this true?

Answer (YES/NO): YES